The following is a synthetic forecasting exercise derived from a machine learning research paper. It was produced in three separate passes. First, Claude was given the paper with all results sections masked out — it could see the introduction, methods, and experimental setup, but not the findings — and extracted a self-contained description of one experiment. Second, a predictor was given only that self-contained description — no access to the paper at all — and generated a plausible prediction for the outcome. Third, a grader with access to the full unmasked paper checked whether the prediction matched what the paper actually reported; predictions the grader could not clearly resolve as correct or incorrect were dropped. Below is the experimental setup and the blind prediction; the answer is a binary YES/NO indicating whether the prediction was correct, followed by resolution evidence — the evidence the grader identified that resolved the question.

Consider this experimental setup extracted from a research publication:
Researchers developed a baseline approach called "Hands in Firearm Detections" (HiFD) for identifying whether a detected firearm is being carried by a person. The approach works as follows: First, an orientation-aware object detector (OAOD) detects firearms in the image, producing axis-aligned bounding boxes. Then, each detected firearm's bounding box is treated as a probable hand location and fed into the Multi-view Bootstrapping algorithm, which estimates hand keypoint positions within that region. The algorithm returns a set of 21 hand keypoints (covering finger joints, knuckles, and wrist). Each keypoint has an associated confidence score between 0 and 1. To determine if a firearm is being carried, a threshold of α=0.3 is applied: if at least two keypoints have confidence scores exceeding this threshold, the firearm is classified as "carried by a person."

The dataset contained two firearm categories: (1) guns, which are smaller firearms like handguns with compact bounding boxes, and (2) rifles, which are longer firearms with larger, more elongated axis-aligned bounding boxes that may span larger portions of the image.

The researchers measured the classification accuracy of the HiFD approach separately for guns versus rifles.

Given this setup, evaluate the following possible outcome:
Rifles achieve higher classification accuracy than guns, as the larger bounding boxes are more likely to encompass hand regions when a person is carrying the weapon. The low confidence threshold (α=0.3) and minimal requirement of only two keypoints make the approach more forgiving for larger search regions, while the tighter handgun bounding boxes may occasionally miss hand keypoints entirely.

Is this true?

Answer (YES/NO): NO